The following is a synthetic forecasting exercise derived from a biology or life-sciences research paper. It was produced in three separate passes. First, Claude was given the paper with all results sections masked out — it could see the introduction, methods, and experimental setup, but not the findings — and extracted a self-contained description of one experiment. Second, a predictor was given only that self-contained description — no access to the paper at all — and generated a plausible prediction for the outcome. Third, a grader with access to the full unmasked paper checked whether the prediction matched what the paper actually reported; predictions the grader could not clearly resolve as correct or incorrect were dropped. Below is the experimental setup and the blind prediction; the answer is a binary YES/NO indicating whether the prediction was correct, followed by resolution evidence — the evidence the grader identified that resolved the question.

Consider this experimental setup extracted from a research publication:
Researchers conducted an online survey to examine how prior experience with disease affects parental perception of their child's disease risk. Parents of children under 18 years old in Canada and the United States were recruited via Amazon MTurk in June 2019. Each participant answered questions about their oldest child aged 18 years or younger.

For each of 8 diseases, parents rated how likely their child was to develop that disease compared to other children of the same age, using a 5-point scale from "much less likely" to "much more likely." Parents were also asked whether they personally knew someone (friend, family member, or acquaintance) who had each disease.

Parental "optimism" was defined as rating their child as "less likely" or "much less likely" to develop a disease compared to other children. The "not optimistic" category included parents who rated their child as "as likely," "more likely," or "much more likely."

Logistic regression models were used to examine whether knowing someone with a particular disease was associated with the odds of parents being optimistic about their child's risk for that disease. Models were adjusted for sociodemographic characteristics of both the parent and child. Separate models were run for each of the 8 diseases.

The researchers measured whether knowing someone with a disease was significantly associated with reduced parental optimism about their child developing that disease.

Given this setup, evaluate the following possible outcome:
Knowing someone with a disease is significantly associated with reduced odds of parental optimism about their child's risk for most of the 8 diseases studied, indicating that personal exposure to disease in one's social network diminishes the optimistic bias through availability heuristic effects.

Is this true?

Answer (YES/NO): NO